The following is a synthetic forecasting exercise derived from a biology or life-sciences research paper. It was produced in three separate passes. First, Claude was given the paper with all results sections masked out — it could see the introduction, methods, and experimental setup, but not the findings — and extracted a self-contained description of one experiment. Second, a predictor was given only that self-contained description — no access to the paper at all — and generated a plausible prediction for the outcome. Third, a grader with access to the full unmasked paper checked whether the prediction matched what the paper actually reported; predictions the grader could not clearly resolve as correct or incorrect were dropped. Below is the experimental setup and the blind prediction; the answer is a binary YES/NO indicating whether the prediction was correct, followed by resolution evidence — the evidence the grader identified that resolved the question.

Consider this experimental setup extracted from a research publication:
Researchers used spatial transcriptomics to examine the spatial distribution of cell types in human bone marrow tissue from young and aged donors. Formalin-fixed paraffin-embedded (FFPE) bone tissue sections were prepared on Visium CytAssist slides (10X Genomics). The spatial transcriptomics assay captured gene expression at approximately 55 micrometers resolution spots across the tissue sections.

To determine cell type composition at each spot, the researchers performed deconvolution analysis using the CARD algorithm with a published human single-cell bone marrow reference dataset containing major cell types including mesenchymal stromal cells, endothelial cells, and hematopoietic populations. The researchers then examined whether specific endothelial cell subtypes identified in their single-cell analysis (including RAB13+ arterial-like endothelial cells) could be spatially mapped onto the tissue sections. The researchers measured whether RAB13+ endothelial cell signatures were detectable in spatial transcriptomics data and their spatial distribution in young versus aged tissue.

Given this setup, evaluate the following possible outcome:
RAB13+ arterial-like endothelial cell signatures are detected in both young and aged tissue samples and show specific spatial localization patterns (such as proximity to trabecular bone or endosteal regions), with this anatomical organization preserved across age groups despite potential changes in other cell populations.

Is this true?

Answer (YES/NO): NO